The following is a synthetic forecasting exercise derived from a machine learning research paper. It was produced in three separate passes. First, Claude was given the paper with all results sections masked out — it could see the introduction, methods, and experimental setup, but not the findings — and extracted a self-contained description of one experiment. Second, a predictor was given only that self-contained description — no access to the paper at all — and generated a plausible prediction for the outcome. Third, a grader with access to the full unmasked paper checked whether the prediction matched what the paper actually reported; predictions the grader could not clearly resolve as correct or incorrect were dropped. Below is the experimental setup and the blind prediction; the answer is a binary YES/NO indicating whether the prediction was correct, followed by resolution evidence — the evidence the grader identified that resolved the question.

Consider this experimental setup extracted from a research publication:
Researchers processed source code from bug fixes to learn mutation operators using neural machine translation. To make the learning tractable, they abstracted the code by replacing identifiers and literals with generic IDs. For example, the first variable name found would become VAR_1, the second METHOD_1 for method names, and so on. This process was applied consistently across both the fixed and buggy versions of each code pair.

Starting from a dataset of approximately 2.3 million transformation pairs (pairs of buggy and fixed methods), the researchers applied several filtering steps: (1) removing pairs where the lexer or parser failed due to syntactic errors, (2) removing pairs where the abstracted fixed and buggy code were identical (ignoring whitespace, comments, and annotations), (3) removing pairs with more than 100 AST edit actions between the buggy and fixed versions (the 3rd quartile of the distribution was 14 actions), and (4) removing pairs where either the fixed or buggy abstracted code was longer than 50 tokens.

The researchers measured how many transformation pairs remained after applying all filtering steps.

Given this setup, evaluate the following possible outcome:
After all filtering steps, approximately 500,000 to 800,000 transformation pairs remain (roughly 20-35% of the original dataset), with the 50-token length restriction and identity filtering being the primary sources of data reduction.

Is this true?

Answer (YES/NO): NO